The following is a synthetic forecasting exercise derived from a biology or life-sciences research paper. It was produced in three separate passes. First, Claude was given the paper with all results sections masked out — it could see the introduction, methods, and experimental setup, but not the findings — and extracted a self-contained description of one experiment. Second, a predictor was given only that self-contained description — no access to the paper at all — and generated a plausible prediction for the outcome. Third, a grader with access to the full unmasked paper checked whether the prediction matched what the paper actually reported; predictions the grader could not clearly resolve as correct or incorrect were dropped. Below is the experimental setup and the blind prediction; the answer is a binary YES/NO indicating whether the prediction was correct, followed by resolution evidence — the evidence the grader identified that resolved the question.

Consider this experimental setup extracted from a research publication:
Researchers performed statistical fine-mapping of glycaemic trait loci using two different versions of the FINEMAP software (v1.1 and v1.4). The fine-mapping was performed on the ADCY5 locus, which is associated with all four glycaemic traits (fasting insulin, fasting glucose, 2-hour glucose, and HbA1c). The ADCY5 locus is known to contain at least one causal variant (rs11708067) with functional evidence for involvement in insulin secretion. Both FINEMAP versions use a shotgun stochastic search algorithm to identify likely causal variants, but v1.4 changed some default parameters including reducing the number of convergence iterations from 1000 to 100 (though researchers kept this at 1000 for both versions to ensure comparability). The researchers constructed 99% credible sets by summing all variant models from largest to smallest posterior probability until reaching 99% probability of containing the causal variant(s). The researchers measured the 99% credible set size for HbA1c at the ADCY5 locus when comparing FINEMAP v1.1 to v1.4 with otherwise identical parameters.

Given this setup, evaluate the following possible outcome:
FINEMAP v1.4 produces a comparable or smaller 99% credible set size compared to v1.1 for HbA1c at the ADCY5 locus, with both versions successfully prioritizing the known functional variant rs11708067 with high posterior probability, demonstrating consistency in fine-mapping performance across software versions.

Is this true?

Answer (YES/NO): NO